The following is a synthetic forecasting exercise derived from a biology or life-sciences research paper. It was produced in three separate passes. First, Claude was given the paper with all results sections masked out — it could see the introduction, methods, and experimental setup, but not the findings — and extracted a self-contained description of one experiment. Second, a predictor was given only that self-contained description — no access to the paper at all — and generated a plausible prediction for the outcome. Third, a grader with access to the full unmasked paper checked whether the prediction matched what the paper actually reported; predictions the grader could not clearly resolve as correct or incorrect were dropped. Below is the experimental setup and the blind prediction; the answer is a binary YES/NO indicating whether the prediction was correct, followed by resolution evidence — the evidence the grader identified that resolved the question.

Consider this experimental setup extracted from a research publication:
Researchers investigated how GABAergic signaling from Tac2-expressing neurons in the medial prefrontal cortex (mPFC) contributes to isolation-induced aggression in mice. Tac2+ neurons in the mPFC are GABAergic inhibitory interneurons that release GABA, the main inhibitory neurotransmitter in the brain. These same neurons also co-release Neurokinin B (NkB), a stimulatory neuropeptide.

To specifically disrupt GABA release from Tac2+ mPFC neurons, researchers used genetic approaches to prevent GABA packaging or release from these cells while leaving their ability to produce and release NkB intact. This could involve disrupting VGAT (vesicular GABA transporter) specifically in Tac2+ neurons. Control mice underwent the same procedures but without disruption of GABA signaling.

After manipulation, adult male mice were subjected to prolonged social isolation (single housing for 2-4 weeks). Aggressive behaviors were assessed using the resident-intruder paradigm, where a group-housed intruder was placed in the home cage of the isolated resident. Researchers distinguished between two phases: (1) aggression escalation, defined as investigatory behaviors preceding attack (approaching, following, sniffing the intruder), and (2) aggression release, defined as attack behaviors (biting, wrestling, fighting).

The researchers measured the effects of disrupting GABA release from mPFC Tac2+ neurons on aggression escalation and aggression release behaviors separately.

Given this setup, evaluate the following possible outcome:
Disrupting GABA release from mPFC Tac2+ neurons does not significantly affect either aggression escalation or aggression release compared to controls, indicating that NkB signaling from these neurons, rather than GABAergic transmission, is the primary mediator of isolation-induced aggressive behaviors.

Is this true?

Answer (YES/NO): NO